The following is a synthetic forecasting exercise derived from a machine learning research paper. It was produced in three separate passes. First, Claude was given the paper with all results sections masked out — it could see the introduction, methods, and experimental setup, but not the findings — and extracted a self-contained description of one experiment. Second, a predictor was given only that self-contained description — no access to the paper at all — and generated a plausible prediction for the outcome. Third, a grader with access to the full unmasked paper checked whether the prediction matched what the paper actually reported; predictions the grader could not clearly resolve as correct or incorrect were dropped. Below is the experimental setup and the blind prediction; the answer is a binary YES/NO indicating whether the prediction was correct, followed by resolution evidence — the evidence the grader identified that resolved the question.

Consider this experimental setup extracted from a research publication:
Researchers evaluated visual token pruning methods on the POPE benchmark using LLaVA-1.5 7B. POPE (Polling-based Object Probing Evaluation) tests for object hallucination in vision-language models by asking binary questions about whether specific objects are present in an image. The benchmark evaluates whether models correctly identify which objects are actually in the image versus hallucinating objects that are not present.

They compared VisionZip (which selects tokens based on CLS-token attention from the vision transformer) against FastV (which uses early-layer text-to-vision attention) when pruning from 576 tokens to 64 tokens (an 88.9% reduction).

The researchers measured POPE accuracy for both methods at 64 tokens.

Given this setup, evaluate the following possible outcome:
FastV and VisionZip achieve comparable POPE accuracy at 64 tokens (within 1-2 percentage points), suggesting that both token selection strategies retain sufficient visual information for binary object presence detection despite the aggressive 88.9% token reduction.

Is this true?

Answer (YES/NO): NO